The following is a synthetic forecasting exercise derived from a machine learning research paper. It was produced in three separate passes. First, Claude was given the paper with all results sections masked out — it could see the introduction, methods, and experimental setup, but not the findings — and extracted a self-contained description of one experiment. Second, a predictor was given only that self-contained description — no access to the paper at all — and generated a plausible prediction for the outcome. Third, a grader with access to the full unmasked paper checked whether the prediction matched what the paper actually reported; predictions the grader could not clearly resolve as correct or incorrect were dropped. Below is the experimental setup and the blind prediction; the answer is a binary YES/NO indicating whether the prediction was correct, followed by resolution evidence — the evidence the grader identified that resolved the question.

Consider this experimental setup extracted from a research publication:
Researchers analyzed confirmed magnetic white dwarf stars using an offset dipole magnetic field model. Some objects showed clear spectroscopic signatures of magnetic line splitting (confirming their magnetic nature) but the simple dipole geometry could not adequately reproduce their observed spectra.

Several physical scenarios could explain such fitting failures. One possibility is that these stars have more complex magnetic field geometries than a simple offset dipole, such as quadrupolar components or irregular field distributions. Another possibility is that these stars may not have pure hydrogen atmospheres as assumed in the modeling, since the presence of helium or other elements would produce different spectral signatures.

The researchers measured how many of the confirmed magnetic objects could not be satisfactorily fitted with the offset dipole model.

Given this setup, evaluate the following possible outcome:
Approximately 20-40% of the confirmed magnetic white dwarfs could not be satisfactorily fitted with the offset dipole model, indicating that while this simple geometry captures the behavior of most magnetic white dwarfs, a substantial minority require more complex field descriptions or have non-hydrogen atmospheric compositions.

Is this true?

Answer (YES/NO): YES